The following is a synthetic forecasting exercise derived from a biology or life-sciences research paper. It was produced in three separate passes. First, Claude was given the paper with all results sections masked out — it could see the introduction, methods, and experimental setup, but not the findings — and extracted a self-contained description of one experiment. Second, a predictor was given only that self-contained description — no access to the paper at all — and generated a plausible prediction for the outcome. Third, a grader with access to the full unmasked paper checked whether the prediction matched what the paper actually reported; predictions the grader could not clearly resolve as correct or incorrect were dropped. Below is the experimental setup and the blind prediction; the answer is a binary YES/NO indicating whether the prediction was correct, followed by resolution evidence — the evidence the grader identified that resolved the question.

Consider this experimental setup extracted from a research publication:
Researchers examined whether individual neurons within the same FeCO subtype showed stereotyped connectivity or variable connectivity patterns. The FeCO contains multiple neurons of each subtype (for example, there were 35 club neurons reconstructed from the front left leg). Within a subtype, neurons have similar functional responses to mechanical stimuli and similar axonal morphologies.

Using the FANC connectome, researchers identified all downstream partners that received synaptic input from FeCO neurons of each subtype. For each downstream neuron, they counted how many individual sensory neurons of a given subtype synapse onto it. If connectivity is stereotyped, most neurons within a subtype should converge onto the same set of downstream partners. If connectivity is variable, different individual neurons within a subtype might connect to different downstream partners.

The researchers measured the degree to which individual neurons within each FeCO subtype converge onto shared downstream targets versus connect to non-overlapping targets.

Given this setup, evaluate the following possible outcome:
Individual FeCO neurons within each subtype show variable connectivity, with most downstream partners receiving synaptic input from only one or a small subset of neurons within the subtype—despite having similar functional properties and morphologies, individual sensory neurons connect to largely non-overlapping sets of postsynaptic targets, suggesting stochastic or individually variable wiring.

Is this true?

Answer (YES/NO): NO